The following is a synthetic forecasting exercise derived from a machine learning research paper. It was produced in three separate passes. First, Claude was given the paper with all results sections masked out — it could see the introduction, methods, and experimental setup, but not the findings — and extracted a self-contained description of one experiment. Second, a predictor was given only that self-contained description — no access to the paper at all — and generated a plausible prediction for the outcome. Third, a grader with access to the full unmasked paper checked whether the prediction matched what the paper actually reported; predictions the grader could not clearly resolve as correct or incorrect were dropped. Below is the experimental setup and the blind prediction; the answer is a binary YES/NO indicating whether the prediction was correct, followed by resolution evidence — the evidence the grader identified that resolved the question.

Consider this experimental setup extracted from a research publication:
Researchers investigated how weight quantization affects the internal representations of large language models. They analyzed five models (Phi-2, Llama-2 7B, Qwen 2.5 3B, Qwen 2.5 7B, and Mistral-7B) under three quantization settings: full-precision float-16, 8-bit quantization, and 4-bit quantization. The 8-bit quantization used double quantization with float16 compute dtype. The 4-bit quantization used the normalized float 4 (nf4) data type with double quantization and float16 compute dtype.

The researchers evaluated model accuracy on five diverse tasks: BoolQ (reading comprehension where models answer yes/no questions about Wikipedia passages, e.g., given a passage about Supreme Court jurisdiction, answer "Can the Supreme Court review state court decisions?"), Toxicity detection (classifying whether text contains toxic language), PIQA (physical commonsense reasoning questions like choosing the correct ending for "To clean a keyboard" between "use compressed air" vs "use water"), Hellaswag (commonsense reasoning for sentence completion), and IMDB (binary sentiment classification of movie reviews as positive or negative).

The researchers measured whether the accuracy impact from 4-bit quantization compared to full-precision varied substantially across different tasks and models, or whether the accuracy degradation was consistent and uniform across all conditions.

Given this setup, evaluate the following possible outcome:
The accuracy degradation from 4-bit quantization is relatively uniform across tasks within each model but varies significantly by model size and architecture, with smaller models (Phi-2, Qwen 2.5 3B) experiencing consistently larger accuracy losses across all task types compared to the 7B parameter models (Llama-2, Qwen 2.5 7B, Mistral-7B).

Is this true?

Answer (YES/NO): NO